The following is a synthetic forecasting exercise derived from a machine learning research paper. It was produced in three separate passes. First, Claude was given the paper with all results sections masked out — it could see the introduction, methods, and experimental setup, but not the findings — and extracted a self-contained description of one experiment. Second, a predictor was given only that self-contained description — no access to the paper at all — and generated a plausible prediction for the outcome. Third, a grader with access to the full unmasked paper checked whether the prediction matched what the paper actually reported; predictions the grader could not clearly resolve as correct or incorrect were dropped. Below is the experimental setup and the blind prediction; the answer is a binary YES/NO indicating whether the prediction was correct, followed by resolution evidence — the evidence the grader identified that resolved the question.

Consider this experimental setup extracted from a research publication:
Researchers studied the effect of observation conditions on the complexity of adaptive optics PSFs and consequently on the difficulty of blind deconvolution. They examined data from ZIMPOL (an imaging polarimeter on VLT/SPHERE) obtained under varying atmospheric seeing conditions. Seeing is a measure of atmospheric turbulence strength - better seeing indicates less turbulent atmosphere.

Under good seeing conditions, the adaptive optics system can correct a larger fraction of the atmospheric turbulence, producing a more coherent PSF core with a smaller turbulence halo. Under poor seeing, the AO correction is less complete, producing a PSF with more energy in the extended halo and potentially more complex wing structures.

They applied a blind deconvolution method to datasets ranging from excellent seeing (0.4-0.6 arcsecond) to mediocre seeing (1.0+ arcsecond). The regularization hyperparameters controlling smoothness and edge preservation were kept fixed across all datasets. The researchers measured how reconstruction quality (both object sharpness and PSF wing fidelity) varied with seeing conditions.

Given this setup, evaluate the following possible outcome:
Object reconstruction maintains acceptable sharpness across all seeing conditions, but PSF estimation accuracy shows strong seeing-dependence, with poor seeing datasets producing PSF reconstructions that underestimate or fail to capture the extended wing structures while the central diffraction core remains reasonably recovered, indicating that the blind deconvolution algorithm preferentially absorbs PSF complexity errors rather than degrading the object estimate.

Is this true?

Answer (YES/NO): NO